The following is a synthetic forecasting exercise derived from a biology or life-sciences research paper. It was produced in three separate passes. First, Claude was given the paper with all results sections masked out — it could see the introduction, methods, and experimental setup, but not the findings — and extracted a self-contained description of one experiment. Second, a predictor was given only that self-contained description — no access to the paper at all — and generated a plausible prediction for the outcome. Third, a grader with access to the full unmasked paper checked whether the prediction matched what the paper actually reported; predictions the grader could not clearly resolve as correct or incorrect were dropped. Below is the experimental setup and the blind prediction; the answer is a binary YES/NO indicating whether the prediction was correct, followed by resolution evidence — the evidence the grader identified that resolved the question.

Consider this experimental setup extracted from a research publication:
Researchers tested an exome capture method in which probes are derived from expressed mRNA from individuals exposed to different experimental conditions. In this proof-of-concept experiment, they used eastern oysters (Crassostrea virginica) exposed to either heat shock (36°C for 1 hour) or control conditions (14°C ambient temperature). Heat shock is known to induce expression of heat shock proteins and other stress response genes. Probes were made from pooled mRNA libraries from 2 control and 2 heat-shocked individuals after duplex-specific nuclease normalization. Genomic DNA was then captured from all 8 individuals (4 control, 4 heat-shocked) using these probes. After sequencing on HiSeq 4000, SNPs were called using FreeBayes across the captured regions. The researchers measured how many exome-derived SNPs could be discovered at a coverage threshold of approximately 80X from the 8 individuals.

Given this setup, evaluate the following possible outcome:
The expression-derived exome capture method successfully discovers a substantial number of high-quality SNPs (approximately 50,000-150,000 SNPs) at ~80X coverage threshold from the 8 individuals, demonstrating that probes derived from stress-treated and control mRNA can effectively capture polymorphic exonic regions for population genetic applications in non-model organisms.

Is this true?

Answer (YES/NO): NO